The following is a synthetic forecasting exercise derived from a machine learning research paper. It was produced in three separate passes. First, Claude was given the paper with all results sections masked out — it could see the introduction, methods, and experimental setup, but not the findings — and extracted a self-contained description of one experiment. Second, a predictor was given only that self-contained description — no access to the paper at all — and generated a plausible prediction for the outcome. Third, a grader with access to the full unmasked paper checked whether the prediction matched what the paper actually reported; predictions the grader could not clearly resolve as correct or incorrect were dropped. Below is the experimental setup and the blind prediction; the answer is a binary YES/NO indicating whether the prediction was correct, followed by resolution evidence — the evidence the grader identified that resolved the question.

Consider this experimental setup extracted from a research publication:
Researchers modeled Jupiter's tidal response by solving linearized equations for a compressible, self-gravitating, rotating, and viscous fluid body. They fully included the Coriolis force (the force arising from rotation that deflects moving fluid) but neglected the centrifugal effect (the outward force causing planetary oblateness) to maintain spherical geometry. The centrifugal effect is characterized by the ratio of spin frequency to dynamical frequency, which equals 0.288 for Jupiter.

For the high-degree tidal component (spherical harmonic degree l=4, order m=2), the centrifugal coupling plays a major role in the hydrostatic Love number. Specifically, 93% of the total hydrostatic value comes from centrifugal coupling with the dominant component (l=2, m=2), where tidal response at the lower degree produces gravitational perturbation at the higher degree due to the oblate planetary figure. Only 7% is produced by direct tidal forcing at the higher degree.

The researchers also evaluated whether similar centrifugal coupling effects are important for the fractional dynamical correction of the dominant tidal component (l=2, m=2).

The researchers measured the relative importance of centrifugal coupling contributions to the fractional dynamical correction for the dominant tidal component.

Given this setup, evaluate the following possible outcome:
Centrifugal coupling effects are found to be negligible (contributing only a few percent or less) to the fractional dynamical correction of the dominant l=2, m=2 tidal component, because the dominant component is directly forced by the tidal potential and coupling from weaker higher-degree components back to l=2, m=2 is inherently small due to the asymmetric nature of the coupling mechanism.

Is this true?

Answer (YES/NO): YES